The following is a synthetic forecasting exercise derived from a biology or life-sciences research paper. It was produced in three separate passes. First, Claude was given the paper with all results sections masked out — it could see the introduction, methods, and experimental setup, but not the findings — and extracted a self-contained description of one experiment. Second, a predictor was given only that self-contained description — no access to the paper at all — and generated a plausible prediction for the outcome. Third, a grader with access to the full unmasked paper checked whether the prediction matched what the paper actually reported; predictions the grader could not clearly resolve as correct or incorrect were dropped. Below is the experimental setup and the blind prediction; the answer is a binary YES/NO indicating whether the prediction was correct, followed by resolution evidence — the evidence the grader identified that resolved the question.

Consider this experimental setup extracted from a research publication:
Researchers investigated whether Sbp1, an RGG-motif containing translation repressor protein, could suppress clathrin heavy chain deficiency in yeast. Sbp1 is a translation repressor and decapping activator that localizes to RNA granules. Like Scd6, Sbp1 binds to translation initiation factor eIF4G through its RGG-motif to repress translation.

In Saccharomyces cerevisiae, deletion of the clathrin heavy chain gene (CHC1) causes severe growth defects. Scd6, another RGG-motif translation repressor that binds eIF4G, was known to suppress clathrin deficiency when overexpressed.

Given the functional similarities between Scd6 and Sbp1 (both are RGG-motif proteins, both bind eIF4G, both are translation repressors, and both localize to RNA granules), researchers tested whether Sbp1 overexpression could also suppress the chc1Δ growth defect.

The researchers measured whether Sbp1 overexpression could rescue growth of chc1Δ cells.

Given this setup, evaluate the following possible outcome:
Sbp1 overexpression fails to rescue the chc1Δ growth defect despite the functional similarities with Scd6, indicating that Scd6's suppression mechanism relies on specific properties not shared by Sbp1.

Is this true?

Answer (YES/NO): YES